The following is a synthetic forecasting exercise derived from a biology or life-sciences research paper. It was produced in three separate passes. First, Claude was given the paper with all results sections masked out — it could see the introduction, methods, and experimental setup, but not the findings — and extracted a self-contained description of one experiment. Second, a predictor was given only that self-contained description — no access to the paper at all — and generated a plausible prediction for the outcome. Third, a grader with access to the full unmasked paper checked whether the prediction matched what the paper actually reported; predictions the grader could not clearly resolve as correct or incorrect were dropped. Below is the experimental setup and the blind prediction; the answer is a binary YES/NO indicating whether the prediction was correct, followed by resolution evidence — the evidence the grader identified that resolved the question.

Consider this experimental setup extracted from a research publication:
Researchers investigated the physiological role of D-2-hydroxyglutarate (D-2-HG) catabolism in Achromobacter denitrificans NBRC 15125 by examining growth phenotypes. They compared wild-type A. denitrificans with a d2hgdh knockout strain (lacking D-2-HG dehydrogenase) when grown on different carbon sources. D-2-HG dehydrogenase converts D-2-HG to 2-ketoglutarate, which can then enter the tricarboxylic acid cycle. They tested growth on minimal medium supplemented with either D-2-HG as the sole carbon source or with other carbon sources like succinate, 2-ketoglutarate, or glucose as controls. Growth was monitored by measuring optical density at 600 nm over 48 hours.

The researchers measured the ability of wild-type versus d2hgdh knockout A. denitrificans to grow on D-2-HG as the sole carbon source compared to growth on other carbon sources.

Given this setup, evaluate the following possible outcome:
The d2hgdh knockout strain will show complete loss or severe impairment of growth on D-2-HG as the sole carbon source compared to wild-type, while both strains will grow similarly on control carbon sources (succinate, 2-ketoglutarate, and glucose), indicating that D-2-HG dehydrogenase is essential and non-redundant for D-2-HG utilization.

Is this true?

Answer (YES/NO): YES